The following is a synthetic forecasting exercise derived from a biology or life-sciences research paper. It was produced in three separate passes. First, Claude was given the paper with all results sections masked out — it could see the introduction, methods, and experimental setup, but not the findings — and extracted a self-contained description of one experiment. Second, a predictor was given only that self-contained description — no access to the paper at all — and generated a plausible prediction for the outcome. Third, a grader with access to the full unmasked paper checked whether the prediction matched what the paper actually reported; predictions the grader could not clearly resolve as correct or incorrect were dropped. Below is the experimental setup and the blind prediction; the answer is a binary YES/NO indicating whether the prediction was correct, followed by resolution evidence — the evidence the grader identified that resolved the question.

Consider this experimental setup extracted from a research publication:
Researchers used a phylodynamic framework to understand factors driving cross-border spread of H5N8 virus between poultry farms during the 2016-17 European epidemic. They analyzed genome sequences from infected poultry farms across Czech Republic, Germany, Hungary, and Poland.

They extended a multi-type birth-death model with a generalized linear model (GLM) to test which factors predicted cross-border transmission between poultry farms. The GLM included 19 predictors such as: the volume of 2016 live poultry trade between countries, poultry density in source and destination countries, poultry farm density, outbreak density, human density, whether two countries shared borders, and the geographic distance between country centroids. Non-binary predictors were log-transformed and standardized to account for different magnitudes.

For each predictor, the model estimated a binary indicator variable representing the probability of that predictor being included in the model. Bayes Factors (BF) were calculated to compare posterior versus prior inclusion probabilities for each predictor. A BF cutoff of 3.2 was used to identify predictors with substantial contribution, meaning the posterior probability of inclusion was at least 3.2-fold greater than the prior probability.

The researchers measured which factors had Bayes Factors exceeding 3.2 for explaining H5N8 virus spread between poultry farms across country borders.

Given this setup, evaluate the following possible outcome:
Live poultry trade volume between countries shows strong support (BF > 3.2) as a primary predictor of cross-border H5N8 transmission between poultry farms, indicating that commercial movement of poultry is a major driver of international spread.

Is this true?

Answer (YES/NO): NO